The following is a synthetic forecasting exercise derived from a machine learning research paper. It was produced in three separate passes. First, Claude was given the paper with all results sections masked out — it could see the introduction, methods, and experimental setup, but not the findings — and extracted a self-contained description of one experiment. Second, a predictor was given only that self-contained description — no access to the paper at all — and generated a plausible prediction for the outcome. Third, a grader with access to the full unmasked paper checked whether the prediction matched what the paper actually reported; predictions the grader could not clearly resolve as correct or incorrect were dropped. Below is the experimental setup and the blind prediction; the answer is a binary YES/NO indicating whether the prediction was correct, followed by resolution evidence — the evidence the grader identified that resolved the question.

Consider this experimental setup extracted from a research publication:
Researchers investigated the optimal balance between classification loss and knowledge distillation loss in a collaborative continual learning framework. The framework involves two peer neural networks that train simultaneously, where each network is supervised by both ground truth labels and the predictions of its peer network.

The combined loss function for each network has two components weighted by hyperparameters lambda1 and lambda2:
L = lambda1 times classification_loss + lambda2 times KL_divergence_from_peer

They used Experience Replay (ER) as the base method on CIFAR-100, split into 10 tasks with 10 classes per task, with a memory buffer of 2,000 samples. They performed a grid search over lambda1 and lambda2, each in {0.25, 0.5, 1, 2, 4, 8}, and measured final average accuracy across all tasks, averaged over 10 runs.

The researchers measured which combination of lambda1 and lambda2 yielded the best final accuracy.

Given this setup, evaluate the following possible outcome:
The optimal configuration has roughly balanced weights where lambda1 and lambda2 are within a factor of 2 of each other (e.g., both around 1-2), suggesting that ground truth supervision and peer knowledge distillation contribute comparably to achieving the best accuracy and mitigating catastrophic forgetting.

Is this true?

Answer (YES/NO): NO